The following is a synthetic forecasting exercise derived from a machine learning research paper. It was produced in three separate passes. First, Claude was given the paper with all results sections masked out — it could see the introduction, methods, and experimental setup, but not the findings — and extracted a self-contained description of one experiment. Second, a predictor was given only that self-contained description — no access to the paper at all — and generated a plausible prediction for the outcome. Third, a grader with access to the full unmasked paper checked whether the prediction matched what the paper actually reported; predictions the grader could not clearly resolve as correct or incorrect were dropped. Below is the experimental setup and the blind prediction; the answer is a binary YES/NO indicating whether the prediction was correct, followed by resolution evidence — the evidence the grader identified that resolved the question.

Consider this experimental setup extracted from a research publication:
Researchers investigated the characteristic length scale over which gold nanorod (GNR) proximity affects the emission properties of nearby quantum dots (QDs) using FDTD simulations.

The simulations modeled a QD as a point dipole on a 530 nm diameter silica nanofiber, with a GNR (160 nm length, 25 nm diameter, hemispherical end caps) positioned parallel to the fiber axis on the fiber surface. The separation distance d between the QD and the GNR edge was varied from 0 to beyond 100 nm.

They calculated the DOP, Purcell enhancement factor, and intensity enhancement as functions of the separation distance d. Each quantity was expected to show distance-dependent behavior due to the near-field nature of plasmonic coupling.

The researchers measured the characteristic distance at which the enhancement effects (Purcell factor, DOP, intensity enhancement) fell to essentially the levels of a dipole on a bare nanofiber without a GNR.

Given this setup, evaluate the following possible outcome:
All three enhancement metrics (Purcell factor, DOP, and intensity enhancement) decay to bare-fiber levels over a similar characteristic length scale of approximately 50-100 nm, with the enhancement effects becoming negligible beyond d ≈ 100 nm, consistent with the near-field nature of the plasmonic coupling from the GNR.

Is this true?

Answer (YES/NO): YES